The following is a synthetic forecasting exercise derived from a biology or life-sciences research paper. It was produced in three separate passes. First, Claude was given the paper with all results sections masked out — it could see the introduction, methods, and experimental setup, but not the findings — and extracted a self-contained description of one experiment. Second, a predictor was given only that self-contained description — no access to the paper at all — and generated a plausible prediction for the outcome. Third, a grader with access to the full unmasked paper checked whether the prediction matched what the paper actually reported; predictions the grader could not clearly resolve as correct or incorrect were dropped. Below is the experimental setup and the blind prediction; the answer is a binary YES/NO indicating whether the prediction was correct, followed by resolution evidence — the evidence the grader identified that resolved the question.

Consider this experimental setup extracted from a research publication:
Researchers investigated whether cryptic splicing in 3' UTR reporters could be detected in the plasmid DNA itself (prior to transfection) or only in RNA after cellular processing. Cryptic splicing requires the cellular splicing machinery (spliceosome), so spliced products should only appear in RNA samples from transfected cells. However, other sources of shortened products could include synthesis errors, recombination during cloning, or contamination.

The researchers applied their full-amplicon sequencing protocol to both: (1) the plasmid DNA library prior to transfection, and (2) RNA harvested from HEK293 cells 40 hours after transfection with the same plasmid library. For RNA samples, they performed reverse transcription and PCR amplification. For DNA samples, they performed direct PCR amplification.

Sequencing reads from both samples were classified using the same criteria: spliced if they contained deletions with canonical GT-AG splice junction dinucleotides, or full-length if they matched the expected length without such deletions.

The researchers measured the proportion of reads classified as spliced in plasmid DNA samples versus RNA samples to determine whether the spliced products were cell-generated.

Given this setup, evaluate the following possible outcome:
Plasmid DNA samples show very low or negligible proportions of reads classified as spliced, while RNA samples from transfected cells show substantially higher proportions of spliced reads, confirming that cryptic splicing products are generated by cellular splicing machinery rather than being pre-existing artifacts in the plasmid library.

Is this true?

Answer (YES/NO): YES